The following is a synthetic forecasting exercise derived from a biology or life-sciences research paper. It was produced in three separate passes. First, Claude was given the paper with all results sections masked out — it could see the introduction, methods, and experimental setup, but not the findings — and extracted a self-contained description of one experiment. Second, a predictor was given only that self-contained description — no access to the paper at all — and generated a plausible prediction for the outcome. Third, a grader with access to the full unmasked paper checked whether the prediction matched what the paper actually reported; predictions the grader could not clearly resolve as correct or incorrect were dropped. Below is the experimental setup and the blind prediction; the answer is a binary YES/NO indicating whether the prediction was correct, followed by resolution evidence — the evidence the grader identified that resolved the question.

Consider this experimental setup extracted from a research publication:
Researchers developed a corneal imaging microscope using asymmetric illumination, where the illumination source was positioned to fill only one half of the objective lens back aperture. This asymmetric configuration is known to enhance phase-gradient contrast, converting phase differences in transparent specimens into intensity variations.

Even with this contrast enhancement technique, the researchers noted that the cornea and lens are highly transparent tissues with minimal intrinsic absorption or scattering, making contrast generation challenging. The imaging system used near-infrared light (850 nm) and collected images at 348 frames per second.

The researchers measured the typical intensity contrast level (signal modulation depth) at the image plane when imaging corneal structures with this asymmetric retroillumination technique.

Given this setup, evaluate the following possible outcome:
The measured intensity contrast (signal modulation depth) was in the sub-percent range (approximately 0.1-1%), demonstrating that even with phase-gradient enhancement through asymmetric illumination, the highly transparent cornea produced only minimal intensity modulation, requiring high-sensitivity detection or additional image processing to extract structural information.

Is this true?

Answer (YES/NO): NO